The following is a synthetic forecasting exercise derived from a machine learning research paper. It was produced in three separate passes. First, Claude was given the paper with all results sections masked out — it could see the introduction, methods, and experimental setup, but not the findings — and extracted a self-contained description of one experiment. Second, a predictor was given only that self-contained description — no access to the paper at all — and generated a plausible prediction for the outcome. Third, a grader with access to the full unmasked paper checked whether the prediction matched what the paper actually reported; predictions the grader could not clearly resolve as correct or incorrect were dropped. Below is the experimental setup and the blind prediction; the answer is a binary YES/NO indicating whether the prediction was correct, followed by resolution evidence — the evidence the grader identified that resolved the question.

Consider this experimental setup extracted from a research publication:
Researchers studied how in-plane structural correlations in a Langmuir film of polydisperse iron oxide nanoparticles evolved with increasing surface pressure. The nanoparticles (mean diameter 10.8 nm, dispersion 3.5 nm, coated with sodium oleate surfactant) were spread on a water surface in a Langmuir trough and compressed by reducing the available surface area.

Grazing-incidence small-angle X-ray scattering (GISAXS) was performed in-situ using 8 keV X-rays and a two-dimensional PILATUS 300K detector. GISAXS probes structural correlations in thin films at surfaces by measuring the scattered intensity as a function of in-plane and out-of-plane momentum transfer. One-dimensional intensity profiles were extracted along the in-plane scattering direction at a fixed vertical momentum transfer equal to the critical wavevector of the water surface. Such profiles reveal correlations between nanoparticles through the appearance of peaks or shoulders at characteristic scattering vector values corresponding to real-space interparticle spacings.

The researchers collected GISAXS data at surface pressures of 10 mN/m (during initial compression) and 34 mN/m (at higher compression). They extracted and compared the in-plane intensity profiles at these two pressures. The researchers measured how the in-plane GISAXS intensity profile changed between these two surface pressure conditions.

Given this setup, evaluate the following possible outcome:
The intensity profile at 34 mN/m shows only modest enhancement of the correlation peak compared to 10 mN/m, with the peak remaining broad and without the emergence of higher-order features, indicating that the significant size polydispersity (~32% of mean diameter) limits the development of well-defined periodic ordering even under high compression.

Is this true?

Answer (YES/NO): NO